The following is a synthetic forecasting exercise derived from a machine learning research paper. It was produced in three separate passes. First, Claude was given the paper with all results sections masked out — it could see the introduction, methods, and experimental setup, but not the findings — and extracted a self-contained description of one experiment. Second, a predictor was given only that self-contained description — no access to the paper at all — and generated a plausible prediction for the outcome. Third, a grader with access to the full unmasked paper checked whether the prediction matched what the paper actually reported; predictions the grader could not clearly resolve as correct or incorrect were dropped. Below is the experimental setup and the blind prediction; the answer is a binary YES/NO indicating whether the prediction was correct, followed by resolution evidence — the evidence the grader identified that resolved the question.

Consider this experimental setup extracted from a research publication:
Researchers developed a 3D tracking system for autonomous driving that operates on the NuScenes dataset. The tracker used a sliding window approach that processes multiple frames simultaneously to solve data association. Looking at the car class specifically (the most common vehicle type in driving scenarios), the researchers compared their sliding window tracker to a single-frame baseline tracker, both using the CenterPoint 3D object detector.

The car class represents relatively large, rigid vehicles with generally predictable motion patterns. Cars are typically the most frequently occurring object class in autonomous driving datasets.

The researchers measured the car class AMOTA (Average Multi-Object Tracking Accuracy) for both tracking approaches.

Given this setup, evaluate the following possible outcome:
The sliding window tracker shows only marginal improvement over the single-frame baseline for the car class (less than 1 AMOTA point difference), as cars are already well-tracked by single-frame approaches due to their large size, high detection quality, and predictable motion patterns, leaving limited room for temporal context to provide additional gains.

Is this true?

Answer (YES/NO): NO